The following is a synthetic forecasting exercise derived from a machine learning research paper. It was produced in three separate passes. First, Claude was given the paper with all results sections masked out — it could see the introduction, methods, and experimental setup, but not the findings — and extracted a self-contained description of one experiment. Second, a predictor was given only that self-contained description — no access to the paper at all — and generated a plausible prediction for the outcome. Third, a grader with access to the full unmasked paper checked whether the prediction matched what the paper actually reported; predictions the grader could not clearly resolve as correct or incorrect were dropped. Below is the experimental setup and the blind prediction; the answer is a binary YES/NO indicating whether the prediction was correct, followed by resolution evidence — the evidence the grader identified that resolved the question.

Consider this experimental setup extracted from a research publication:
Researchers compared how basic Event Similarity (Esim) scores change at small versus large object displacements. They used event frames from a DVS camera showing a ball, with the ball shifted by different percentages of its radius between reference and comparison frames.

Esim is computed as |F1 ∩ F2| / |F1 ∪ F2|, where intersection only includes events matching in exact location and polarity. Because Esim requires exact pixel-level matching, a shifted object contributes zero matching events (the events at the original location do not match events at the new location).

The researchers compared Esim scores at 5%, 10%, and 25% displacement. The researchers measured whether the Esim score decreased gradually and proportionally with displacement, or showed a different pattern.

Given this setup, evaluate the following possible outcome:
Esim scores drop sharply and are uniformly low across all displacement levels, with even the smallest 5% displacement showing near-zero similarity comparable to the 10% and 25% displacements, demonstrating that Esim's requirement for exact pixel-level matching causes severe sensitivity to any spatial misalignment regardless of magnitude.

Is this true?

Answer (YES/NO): NO